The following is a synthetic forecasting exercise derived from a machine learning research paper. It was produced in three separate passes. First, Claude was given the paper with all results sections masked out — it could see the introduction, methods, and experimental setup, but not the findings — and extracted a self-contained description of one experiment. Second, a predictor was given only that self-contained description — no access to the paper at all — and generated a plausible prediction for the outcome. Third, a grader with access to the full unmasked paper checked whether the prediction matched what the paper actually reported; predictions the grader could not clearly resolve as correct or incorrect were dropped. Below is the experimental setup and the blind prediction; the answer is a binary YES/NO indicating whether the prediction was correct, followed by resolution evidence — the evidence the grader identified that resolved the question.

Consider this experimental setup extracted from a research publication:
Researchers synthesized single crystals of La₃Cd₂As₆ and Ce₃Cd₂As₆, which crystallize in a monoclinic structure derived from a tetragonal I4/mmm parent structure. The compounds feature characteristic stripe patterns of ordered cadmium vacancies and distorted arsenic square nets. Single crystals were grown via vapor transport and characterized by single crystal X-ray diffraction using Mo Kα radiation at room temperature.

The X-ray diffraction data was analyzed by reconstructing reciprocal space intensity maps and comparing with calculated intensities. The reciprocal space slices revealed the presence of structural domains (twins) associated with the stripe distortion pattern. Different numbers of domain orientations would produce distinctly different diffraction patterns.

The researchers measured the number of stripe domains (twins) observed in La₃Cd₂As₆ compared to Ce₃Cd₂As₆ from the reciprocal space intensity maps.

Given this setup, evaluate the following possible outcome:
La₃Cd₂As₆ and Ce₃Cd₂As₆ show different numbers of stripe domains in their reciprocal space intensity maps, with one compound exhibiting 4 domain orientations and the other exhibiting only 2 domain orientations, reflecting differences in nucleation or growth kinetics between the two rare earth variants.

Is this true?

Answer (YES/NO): YES